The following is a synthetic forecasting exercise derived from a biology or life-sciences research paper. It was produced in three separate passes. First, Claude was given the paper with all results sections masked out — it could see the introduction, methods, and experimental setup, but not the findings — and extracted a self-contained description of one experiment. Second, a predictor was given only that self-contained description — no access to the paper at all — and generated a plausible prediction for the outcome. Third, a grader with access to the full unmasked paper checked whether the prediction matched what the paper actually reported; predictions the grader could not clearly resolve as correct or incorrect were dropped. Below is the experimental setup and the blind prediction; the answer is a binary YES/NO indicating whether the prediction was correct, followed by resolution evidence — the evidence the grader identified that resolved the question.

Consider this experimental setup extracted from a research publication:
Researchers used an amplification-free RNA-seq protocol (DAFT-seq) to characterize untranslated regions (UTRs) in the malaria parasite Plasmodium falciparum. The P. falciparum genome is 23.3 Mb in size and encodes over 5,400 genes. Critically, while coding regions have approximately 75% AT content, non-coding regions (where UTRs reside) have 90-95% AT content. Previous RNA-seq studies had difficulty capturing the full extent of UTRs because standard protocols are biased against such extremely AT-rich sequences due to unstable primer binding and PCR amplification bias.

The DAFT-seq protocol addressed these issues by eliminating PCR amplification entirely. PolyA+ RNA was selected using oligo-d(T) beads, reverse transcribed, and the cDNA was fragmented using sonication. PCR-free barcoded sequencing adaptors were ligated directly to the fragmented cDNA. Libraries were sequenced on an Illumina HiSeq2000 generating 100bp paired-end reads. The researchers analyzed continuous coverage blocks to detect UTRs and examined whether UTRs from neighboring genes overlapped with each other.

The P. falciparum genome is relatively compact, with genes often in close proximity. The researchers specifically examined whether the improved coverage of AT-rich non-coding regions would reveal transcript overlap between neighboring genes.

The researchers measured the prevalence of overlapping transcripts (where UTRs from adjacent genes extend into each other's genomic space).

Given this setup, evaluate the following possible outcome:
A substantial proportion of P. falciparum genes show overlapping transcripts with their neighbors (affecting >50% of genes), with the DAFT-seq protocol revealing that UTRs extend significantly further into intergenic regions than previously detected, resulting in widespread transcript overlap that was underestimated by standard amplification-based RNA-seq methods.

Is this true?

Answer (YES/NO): NO